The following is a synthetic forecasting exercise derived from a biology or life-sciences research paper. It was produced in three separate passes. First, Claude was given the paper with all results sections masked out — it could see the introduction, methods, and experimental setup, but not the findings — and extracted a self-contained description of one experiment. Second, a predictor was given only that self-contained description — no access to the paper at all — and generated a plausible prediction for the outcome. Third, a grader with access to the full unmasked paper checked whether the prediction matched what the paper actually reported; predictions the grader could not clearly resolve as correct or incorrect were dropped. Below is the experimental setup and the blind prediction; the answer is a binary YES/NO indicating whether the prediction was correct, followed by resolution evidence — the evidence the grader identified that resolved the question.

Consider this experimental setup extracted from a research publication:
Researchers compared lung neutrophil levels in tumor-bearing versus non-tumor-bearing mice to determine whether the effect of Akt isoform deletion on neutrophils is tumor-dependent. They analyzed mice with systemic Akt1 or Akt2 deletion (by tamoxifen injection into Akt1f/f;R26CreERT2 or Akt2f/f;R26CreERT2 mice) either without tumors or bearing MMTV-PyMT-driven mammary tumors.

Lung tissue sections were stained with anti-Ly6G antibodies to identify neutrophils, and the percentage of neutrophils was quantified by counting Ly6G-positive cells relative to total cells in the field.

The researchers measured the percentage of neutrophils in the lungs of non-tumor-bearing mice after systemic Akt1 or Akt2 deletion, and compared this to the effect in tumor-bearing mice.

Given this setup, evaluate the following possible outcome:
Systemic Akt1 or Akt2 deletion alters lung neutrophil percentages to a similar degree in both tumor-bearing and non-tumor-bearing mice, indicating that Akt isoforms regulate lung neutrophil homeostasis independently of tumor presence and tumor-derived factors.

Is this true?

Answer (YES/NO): NO